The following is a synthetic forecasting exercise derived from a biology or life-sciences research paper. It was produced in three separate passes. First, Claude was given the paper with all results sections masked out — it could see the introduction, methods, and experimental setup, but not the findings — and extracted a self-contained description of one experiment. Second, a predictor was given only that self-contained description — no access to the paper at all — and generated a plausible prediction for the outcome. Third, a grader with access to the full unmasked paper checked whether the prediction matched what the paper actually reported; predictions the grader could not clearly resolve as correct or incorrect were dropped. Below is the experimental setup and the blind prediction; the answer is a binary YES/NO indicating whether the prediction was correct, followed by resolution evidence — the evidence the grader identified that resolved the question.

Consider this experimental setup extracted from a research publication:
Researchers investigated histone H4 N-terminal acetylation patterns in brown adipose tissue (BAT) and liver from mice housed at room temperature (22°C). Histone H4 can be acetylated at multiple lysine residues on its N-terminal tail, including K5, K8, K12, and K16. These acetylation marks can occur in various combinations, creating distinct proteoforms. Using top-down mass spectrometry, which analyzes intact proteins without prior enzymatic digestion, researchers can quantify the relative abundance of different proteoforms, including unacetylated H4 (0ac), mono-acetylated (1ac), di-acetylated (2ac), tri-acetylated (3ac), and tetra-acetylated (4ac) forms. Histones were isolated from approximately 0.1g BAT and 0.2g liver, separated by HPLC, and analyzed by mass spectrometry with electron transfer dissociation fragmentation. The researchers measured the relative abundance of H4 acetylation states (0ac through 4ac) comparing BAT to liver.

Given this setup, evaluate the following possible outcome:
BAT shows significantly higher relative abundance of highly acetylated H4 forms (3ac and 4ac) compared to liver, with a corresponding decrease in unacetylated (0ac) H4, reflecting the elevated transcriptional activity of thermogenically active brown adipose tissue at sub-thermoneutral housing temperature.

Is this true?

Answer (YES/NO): NO